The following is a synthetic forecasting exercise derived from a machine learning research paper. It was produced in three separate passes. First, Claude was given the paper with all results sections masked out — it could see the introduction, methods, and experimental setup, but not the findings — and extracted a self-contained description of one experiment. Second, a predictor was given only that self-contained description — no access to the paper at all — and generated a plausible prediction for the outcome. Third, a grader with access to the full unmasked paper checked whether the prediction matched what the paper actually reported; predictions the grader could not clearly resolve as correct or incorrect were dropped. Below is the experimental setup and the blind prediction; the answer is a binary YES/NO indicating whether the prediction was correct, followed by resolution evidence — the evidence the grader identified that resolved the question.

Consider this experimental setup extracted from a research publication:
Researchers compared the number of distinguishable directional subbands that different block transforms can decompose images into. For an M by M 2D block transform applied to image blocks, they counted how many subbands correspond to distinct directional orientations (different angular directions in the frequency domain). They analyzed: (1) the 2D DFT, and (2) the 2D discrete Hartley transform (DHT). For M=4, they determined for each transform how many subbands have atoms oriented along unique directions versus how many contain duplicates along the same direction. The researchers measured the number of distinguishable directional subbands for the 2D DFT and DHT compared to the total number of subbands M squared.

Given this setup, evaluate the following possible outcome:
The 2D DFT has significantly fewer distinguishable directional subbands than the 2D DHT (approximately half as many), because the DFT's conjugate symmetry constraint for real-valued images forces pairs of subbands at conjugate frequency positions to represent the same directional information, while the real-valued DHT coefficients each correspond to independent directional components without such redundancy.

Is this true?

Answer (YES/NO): NO